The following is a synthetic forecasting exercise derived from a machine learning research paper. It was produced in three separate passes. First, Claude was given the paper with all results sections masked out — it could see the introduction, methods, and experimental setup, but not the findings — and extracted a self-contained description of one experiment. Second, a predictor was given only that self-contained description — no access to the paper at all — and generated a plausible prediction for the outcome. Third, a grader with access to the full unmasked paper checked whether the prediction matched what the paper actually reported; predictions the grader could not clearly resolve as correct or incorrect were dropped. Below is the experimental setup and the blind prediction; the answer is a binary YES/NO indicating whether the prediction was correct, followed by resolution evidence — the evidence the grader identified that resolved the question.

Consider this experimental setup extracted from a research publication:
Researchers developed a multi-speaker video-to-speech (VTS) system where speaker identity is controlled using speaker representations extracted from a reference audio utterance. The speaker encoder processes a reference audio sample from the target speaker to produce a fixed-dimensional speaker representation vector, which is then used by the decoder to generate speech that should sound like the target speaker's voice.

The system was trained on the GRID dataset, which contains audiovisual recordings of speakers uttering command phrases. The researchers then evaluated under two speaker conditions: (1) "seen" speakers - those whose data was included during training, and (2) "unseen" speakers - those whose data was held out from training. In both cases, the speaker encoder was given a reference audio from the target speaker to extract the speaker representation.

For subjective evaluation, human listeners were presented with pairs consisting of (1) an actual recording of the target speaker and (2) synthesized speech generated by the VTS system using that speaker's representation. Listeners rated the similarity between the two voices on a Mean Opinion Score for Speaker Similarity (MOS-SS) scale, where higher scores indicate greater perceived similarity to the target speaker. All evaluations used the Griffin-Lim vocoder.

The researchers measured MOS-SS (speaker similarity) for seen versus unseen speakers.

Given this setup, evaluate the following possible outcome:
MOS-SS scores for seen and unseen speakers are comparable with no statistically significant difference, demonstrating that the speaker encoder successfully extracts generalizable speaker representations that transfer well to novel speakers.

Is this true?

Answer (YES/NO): NO